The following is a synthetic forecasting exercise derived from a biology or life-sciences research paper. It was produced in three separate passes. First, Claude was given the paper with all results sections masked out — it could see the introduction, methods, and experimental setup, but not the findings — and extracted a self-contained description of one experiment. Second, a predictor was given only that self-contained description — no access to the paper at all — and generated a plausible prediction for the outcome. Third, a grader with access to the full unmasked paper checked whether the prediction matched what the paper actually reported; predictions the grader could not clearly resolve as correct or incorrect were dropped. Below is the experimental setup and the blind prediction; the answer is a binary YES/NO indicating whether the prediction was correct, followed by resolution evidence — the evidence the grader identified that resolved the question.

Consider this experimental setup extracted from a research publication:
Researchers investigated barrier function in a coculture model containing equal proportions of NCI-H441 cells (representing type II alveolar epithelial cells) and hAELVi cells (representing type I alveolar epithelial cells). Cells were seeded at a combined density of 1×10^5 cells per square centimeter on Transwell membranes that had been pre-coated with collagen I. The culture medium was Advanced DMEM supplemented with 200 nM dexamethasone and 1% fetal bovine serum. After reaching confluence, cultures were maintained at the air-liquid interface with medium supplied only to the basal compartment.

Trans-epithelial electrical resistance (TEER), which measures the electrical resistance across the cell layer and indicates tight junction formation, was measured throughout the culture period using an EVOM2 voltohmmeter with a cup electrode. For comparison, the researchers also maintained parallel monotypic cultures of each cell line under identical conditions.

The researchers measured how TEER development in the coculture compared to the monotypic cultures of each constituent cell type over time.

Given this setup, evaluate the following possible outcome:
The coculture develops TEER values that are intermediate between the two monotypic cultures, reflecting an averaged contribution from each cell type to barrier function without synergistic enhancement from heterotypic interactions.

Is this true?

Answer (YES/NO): NO